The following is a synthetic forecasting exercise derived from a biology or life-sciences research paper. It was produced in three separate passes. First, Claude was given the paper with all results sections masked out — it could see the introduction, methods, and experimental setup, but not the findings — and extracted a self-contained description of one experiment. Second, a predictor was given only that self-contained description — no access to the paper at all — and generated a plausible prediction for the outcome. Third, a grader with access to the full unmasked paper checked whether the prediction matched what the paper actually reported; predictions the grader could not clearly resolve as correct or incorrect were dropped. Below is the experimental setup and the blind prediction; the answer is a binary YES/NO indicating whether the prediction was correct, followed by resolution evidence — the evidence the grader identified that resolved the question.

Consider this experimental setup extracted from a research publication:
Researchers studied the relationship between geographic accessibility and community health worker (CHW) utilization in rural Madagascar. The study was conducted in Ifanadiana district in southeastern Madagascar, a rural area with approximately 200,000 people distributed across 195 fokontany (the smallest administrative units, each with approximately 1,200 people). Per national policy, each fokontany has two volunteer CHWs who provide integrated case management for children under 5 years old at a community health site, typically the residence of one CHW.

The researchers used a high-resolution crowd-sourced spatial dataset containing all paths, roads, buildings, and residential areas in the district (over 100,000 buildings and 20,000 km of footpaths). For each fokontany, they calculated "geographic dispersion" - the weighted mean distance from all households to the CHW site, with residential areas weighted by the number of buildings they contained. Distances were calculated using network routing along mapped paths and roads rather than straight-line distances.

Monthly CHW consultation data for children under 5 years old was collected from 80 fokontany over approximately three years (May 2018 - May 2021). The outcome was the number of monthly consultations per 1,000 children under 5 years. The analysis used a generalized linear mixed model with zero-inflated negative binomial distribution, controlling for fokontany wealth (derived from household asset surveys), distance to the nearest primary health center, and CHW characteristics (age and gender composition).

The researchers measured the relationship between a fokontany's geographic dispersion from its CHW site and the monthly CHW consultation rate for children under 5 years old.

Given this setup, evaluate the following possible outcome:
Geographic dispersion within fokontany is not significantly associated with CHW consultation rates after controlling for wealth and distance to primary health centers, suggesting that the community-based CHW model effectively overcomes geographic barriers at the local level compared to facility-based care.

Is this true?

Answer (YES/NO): NO